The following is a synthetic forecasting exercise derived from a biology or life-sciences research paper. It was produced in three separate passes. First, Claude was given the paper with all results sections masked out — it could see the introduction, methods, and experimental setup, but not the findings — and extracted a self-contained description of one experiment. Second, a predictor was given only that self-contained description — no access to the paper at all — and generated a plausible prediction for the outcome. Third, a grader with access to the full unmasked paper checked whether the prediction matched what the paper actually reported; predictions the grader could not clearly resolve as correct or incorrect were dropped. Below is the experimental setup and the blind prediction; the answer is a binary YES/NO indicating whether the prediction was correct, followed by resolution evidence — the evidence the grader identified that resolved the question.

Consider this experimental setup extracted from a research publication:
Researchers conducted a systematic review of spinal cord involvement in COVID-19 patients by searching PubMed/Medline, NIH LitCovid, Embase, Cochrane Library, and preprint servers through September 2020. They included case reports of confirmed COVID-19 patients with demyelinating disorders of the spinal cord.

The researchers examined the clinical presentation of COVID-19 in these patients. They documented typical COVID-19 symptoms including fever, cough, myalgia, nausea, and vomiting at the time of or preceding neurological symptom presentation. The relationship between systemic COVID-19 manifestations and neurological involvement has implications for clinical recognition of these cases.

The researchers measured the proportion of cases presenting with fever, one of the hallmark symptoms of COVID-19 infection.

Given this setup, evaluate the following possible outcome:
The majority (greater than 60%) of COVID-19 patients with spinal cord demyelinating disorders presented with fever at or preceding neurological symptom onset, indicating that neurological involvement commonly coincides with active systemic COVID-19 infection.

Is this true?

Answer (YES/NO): NO